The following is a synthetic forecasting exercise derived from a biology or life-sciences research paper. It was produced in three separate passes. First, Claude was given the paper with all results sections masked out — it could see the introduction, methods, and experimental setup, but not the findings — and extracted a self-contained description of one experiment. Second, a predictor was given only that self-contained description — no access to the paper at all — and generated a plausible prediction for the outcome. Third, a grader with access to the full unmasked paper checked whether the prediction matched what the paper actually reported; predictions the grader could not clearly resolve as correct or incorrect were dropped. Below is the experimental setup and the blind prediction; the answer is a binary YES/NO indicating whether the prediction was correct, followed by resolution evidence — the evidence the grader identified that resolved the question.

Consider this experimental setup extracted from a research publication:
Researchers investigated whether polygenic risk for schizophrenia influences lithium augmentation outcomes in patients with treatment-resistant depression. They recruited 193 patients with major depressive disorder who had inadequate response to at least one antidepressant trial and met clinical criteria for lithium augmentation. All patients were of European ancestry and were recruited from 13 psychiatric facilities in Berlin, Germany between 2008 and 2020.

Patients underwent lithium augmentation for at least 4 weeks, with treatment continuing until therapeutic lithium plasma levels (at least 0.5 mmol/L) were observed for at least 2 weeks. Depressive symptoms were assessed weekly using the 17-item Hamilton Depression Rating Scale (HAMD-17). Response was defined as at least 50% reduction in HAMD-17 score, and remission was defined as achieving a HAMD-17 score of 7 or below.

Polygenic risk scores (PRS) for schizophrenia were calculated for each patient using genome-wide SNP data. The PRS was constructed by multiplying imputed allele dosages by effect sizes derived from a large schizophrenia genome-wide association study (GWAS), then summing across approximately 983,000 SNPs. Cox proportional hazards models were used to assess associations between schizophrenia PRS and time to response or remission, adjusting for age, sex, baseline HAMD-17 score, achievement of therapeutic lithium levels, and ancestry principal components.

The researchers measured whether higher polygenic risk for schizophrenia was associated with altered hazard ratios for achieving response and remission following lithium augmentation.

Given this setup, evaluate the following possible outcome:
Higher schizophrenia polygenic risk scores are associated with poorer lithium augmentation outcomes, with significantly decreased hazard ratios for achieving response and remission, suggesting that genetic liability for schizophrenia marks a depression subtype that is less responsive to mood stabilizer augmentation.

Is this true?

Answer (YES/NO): NO